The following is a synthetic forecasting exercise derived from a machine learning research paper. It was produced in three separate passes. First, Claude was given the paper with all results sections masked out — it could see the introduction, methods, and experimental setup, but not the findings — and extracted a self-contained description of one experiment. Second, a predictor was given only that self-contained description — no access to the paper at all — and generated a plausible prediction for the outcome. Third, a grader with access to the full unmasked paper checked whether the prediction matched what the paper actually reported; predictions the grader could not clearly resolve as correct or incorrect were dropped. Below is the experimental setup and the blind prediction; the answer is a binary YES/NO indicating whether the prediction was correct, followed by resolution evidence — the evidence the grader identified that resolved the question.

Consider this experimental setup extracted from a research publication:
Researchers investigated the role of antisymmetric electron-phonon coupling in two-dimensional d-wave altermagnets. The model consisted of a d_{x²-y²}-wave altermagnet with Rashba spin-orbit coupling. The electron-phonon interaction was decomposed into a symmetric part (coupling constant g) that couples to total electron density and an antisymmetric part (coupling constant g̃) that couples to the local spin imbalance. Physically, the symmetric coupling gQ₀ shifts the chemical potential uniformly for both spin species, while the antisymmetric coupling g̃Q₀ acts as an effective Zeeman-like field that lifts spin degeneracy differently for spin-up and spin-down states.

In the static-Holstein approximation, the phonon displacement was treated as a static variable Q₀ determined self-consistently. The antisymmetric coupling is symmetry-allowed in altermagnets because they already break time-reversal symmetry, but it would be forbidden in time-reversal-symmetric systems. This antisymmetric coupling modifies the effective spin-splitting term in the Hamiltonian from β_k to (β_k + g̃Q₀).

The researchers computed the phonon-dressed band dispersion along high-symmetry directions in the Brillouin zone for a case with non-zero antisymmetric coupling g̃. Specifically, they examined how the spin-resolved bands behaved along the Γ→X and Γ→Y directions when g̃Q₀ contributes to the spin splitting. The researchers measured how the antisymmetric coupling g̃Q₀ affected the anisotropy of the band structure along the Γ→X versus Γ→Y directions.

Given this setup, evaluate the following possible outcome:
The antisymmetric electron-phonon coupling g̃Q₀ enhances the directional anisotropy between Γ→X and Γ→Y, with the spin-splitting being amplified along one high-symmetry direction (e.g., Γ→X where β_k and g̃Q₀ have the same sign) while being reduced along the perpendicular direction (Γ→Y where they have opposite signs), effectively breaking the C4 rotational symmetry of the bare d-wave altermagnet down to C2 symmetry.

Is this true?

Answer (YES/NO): YES